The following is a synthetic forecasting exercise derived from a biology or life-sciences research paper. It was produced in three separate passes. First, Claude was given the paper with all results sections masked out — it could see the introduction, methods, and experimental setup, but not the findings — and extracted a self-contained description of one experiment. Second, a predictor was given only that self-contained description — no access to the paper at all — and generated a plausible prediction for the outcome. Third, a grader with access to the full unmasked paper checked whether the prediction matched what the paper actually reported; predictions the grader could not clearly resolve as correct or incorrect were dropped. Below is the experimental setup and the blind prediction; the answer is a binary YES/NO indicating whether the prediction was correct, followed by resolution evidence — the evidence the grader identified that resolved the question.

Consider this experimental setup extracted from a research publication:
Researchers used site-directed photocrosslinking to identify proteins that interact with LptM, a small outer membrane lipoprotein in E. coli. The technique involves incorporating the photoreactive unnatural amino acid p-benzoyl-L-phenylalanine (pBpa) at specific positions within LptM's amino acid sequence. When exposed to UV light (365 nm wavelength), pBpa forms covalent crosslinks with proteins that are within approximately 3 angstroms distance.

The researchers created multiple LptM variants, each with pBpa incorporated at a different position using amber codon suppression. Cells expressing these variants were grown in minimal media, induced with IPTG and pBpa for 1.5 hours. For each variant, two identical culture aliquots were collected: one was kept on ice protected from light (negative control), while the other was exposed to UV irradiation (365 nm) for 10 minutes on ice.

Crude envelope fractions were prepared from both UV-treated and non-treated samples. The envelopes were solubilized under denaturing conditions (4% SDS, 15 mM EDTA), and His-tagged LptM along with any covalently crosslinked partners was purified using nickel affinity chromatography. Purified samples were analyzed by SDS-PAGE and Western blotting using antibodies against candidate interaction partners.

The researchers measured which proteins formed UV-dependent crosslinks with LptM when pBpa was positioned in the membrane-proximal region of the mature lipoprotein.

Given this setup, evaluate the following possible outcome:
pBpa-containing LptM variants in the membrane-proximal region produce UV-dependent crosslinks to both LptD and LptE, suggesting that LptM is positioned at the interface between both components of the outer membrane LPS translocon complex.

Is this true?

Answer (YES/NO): NO